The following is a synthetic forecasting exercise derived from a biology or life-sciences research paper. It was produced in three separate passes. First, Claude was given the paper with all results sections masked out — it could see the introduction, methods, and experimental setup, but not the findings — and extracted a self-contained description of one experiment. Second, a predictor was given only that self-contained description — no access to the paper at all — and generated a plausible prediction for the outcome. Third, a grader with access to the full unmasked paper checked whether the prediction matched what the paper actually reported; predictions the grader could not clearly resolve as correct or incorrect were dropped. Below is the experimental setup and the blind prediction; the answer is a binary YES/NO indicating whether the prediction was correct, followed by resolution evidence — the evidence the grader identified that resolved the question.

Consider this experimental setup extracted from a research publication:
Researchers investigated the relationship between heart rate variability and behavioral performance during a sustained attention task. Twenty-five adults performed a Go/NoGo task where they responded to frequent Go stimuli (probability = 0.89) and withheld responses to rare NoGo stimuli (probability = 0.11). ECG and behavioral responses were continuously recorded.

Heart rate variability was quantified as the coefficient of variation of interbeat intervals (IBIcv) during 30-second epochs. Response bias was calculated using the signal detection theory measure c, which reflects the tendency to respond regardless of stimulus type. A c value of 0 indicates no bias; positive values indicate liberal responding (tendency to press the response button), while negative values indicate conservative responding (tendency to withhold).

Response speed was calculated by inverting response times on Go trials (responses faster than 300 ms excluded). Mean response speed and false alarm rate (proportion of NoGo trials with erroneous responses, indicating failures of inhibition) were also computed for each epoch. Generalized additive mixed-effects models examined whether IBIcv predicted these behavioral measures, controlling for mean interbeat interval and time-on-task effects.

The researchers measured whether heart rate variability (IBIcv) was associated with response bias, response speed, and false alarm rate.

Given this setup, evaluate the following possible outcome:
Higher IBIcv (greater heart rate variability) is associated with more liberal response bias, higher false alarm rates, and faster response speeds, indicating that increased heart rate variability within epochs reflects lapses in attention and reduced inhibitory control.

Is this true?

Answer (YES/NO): YES